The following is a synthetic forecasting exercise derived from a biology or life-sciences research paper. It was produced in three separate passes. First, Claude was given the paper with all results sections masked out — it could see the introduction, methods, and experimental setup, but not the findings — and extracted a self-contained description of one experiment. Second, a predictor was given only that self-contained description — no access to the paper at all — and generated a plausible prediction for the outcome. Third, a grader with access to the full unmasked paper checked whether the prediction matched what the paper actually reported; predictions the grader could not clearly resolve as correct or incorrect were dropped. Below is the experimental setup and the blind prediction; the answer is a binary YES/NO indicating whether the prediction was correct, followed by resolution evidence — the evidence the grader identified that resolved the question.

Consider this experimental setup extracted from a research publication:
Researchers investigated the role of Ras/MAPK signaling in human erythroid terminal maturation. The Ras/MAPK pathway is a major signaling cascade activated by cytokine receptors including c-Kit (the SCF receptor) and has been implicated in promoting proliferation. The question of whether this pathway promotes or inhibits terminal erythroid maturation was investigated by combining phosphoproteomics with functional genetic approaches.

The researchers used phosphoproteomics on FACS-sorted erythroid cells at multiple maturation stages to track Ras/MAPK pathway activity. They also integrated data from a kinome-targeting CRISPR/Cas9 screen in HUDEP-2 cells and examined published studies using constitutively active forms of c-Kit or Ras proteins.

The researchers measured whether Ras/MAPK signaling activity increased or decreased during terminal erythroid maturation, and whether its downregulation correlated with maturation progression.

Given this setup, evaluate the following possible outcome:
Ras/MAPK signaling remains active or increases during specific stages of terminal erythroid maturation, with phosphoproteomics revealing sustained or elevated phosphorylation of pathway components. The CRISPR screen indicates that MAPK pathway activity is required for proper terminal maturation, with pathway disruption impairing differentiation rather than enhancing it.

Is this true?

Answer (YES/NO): NO